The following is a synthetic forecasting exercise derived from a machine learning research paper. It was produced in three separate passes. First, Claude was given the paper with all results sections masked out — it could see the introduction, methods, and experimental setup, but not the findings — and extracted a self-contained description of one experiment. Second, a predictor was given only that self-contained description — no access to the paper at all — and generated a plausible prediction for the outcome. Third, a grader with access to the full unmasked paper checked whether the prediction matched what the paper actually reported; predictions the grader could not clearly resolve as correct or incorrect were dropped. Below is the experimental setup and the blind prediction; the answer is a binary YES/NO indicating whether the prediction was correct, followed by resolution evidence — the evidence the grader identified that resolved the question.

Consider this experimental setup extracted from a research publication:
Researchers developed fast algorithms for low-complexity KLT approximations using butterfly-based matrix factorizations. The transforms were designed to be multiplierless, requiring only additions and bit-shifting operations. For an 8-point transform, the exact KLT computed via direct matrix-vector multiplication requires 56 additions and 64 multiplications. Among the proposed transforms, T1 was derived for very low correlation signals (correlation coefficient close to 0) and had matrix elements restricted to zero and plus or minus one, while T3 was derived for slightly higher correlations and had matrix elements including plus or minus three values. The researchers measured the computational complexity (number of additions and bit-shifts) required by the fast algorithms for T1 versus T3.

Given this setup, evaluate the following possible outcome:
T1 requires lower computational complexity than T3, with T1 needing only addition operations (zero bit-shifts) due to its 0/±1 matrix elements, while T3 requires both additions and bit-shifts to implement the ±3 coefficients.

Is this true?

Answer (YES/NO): YES